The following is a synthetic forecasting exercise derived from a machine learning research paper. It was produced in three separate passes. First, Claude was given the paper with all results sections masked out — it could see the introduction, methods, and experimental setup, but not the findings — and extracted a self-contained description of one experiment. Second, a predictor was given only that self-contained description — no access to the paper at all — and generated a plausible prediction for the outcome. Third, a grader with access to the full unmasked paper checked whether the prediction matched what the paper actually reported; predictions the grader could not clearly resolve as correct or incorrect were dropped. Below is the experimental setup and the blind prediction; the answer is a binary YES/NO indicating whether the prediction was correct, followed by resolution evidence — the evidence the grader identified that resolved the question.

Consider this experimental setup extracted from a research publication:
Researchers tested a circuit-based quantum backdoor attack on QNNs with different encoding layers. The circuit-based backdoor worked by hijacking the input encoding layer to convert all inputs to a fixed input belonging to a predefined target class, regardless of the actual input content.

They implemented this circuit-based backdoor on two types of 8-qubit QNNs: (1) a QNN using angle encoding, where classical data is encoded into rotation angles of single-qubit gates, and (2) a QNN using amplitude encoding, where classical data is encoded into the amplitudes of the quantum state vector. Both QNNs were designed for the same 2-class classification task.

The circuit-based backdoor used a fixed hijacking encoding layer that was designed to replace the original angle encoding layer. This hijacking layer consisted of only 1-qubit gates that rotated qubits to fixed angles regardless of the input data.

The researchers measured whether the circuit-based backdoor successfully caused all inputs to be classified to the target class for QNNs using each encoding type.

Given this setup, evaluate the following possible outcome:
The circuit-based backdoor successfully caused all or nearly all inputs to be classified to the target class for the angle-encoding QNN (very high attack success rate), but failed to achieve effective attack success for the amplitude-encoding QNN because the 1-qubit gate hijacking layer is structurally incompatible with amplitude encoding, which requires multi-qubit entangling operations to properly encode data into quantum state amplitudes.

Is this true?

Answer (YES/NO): YES